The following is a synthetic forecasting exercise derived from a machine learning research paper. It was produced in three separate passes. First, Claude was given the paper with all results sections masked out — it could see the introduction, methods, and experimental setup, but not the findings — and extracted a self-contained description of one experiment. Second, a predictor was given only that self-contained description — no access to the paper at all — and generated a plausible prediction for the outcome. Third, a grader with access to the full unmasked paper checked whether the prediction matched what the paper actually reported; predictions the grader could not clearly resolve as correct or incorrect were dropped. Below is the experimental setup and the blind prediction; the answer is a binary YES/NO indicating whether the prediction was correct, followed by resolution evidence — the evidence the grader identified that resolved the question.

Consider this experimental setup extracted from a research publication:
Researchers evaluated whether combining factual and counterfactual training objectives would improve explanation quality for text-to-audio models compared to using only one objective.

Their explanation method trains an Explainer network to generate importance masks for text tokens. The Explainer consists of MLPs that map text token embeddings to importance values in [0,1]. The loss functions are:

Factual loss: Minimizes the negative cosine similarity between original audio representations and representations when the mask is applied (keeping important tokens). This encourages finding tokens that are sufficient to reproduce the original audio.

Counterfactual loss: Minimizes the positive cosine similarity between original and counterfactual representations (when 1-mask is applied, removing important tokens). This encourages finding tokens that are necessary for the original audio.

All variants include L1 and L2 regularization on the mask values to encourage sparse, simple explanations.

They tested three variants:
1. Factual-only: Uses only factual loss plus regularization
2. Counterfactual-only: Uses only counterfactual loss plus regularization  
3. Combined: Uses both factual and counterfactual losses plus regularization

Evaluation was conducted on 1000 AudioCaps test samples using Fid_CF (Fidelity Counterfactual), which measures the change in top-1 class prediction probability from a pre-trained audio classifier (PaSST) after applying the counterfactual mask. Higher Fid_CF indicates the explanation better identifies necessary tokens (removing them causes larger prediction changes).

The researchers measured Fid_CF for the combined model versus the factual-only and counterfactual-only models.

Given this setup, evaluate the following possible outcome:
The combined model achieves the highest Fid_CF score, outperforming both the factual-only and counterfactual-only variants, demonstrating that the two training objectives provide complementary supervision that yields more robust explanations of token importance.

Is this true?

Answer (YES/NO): YES